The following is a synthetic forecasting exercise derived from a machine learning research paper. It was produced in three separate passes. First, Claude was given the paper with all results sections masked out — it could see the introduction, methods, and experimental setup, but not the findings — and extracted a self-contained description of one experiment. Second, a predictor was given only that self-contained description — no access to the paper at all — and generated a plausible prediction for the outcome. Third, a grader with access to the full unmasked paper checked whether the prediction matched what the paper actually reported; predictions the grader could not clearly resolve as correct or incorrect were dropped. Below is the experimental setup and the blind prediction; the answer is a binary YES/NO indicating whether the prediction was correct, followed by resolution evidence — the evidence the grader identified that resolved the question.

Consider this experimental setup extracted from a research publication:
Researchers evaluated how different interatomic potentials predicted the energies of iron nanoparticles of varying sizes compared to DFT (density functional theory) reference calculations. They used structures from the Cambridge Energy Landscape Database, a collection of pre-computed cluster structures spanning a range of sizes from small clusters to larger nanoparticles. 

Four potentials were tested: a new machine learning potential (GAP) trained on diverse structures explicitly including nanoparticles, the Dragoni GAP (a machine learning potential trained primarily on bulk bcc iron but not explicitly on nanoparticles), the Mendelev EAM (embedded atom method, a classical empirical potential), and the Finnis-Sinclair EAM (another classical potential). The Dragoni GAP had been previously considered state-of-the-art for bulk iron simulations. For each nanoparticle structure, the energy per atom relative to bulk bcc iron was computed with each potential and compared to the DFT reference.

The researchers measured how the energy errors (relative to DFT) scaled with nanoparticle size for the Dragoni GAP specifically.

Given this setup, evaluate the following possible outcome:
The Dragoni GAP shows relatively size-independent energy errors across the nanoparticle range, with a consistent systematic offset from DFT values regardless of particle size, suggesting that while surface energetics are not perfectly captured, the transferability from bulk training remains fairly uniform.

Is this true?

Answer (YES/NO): NO